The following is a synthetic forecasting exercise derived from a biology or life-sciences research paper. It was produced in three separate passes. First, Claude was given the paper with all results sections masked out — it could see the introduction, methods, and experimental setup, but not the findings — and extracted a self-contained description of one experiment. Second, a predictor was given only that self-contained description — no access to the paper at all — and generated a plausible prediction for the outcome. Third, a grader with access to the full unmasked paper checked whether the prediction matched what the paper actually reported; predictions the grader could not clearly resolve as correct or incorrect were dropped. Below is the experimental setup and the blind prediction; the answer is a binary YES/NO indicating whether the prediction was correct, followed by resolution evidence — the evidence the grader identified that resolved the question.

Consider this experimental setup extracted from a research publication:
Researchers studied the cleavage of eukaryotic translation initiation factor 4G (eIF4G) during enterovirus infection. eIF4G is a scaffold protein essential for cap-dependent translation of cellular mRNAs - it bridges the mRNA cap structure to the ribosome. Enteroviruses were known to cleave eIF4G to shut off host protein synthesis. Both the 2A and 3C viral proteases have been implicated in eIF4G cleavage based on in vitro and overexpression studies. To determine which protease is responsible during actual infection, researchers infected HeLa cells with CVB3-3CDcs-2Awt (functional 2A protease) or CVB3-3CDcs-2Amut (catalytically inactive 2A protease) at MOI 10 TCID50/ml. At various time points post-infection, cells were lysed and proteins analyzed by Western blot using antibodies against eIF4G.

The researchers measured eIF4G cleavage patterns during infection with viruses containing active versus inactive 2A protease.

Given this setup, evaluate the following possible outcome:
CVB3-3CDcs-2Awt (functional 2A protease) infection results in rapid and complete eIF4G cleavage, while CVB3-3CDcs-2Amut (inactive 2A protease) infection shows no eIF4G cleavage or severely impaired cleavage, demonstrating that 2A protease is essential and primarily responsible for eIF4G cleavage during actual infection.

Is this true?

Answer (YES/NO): YES